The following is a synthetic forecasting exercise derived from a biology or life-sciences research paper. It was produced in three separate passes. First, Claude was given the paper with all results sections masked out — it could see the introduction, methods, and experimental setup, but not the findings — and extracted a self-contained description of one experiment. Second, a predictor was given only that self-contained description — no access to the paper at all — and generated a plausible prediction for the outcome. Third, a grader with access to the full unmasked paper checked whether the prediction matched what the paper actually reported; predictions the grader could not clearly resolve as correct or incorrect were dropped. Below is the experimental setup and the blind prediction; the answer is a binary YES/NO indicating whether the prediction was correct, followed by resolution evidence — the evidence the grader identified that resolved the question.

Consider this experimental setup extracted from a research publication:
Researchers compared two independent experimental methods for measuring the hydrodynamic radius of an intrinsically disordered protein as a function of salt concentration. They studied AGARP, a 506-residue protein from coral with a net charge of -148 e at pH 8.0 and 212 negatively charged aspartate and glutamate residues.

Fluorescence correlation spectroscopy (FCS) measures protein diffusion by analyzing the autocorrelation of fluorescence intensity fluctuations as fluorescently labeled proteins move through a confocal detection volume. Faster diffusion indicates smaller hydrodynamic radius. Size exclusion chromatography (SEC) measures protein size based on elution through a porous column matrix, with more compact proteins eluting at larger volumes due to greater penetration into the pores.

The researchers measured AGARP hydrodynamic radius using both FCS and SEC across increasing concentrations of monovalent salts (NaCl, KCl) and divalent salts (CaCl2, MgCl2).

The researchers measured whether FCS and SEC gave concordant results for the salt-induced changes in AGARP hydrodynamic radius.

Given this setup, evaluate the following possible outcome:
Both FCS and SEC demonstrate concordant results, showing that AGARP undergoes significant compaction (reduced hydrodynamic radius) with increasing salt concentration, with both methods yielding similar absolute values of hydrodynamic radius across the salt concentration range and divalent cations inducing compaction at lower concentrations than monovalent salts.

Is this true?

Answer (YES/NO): NO